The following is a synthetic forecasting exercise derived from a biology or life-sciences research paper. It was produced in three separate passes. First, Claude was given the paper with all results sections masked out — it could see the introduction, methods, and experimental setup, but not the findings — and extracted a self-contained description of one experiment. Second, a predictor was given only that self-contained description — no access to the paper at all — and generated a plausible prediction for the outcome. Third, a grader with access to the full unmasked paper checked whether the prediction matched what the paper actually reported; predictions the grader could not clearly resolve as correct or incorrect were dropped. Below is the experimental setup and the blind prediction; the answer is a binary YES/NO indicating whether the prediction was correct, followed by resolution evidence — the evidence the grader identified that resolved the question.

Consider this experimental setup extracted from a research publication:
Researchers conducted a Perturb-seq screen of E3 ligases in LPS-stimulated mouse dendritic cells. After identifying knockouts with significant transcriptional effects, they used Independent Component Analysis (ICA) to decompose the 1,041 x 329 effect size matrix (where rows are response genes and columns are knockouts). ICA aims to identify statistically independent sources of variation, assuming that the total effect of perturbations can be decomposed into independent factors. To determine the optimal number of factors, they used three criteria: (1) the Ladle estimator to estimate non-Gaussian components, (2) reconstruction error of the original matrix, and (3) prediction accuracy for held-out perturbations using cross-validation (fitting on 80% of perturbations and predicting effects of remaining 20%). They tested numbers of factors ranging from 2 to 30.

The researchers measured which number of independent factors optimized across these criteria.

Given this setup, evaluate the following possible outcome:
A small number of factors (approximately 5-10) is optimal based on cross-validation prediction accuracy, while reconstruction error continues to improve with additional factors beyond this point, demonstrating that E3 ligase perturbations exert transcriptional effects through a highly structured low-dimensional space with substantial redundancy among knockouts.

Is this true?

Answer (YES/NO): NO